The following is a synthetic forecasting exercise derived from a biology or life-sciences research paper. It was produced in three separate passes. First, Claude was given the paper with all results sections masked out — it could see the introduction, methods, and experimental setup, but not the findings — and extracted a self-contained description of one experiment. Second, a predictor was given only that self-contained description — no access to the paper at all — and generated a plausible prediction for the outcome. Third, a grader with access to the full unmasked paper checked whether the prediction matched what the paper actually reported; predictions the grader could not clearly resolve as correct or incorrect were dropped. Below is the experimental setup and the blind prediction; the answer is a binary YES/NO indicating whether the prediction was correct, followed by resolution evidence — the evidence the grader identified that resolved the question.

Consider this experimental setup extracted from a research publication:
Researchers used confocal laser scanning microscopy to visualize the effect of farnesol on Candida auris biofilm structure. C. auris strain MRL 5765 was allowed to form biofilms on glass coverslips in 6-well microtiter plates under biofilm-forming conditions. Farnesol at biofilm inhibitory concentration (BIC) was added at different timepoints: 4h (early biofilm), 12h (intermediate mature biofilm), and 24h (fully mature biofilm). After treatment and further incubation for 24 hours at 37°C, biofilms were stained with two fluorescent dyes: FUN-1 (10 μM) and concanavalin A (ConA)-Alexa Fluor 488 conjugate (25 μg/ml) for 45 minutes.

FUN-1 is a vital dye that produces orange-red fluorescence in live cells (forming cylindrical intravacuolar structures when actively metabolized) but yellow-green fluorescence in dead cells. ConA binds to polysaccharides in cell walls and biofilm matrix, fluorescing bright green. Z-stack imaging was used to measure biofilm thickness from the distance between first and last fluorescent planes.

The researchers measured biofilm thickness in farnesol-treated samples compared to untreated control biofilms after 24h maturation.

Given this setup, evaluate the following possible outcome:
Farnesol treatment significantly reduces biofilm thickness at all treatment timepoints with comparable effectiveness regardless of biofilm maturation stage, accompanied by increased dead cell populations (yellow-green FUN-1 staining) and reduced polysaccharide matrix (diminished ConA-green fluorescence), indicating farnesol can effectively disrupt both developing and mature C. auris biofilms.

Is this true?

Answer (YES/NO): NO